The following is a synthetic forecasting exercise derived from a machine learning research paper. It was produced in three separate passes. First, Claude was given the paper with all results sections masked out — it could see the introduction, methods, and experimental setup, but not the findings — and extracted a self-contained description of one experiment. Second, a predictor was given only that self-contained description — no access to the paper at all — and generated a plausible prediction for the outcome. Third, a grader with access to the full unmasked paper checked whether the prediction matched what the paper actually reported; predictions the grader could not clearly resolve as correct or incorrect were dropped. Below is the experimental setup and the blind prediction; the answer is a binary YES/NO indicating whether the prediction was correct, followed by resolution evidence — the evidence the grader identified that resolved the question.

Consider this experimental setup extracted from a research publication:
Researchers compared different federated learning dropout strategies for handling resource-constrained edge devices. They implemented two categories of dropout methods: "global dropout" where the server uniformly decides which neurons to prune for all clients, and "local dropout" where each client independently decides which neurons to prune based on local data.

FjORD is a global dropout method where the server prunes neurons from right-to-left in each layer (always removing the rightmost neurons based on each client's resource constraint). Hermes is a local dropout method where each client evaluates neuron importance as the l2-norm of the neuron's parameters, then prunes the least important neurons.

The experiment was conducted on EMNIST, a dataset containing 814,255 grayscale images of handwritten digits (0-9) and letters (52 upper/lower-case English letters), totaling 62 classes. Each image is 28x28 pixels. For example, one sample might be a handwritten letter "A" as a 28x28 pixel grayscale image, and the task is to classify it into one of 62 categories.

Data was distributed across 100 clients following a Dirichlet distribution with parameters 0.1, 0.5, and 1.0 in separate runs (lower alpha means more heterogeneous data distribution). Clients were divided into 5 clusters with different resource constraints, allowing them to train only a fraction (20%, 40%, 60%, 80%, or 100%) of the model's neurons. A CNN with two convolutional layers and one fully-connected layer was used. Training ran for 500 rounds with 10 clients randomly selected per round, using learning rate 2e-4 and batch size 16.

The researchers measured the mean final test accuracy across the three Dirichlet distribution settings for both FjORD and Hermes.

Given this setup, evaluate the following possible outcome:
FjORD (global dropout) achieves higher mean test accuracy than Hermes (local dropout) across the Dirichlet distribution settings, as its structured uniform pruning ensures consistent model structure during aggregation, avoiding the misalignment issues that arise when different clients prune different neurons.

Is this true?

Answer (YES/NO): NO